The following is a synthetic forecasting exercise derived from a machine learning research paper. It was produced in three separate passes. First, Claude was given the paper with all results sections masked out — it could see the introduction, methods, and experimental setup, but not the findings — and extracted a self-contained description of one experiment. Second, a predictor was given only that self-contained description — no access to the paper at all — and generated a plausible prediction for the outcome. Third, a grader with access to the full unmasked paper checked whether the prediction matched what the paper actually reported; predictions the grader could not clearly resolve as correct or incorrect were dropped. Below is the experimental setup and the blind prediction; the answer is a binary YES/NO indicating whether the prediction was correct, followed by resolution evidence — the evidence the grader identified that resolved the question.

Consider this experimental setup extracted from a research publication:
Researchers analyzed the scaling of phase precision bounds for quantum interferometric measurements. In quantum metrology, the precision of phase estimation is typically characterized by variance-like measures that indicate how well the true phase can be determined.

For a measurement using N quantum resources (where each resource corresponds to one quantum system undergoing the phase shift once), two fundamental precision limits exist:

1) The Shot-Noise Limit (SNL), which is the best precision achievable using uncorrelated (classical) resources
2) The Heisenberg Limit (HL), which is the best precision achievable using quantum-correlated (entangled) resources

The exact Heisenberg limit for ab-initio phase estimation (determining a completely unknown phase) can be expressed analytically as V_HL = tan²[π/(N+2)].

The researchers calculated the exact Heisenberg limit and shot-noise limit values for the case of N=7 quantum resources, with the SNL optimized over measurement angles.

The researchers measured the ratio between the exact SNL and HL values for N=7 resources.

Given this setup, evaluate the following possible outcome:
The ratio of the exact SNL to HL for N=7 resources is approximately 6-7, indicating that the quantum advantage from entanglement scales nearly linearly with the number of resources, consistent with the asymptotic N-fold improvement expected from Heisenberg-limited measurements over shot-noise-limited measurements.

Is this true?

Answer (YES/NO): NO